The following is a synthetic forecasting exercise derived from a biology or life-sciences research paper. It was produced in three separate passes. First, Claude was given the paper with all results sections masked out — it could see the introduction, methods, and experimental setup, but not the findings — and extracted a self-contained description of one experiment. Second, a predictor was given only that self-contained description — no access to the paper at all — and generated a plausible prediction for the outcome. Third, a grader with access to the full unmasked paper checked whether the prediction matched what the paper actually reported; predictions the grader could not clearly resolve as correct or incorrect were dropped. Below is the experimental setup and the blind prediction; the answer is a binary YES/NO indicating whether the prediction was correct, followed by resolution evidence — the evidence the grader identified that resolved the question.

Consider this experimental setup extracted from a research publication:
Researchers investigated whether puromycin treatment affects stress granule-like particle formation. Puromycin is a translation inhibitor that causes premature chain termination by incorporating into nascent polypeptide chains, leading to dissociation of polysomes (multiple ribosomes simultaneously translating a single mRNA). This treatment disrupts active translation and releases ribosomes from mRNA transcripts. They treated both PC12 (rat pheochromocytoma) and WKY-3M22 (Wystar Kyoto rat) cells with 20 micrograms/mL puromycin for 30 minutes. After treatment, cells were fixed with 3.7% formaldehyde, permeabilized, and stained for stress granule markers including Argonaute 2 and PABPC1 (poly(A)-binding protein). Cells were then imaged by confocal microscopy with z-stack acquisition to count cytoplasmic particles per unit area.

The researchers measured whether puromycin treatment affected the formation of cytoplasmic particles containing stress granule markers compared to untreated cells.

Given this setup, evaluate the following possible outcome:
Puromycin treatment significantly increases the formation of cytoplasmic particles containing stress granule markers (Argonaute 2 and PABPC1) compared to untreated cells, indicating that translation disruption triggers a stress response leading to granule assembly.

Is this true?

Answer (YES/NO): YES